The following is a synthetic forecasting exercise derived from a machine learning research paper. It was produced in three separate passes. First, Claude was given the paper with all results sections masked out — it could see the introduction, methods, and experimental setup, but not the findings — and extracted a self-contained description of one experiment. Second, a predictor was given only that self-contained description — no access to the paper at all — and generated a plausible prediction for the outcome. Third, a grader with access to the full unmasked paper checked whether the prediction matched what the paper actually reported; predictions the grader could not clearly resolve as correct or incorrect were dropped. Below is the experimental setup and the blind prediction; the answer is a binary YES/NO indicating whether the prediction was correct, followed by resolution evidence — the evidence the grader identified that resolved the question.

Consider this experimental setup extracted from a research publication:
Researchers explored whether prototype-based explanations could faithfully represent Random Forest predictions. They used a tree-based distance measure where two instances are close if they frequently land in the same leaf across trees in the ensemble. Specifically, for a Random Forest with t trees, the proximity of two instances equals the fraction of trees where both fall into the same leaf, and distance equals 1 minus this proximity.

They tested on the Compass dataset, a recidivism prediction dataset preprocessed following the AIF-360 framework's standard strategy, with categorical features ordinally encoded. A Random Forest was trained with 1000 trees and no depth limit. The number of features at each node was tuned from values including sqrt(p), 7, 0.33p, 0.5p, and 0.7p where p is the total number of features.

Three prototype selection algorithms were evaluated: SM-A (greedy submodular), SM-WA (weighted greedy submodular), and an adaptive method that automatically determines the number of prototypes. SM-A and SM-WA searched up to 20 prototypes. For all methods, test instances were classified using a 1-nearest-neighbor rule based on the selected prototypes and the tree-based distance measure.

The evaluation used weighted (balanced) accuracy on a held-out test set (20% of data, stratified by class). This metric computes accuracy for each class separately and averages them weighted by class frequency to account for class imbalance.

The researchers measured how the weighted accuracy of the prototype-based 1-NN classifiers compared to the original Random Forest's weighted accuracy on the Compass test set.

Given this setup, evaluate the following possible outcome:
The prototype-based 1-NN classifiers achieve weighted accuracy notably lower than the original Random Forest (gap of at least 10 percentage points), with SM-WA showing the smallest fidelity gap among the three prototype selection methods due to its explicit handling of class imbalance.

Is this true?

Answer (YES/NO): NO